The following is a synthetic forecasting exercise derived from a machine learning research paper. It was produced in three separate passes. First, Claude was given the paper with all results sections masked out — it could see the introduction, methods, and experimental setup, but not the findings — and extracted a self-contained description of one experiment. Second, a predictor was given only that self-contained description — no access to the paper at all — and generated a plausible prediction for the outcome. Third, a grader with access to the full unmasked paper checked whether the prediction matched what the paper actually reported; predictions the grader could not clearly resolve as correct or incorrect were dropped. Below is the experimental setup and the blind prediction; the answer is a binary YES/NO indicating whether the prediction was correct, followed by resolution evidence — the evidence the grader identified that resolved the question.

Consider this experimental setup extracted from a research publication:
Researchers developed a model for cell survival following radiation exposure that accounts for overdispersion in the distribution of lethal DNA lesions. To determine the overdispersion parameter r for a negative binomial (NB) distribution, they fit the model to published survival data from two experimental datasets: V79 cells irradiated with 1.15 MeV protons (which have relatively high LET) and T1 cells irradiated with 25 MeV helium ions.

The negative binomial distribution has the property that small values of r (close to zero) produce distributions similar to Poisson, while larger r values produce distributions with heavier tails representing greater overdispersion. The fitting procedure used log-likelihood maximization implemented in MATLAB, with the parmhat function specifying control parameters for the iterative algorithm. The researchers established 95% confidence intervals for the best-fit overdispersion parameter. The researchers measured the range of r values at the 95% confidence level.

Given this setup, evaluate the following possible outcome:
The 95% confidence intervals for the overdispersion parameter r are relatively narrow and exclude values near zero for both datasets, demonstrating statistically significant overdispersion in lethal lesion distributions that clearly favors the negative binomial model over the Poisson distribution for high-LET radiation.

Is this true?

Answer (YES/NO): NO